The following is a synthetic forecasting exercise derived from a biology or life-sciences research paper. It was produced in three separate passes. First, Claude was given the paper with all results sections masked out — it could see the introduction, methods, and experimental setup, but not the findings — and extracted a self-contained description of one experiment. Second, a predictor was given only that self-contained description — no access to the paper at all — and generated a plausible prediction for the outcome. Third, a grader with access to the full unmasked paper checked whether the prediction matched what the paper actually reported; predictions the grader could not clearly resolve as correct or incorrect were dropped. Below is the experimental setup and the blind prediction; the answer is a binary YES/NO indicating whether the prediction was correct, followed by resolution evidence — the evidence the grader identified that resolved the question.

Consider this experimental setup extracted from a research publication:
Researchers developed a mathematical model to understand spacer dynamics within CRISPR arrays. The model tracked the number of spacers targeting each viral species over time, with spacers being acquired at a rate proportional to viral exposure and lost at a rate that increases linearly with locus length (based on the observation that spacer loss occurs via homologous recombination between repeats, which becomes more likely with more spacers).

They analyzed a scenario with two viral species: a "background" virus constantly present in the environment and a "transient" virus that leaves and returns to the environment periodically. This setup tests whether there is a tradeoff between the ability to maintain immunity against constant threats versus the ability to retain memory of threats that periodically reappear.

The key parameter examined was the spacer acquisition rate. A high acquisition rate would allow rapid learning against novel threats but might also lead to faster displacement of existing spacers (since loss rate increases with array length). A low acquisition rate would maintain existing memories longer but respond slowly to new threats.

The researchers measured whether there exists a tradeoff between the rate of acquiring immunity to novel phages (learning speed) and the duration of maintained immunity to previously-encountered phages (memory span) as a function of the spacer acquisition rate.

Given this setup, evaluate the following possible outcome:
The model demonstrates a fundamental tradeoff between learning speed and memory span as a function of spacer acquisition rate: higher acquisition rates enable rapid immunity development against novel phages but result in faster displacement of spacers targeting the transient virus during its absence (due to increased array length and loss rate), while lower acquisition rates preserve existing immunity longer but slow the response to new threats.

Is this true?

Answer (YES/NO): YES